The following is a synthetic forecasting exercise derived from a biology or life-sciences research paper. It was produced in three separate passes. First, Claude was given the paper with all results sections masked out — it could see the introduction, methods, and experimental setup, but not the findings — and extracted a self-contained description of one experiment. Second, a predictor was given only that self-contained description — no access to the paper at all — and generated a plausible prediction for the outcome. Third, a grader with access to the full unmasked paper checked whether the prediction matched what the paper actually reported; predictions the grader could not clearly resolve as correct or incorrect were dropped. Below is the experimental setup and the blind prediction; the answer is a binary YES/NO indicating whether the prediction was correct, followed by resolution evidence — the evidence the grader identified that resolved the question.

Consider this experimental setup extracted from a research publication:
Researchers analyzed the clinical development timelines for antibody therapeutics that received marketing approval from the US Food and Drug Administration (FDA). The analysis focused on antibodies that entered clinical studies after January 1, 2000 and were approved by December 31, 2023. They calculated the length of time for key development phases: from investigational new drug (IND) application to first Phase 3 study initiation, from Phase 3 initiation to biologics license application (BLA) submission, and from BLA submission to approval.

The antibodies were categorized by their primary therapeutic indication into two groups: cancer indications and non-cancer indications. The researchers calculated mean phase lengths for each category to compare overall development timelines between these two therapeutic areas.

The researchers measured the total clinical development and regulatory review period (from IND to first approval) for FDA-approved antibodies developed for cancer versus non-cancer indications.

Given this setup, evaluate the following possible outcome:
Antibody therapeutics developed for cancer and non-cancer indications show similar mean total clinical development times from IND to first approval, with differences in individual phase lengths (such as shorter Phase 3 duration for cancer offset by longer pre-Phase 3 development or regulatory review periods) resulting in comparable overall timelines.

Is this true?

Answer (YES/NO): NO